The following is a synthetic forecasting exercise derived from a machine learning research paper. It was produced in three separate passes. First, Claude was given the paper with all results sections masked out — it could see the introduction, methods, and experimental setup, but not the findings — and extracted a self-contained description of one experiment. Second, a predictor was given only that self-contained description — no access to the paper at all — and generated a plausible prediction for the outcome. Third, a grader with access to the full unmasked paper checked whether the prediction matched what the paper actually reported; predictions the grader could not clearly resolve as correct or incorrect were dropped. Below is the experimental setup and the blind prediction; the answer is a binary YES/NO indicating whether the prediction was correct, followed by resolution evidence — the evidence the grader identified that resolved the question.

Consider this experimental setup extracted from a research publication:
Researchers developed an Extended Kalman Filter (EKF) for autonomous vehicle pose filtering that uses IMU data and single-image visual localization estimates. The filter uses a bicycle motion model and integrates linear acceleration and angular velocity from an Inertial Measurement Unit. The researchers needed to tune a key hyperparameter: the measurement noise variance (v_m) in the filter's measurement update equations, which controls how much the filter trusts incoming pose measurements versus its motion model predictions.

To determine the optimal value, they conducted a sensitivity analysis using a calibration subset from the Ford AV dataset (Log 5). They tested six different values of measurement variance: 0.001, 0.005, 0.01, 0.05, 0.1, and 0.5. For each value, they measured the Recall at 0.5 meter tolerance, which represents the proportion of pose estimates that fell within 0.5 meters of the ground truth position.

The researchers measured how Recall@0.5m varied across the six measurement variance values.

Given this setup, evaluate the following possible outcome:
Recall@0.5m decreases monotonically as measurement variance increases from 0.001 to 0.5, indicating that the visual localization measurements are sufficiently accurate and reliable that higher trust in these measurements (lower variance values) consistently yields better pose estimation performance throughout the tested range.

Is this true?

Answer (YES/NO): NO